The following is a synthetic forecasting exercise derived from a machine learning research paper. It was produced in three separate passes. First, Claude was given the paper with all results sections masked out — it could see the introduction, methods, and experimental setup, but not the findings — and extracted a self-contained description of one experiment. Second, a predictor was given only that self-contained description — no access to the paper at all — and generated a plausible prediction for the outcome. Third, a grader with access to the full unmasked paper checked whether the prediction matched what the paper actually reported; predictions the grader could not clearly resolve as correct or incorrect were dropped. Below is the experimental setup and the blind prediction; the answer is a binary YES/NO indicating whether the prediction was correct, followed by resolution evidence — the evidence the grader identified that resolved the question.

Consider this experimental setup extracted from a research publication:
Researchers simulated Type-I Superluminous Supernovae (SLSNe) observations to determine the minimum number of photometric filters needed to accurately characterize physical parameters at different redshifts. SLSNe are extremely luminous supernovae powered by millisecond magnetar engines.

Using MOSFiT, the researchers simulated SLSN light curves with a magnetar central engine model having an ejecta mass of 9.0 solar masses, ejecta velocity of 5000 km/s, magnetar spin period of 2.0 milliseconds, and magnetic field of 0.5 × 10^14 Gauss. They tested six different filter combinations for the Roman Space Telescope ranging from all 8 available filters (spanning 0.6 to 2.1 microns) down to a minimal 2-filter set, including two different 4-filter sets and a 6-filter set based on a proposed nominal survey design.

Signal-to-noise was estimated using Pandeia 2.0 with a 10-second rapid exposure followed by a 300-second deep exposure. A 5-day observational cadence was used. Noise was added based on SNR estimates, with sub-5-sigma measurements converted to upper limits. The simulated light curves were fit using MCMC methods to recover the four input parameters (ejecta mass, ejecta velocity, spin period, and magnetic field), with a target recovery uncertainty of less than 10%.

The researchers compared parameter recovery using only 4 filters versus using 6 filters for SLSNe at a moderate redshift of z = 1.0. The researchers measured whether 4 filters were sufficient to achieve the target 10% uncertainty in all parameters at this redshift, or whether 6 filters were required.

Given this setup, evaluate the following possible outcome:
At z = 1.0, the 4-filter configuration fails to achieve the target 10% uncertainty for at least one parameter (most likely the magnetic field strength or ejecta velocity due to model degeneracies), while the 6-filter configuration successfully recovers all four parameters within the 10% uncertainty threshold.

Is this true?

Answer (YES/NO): NO